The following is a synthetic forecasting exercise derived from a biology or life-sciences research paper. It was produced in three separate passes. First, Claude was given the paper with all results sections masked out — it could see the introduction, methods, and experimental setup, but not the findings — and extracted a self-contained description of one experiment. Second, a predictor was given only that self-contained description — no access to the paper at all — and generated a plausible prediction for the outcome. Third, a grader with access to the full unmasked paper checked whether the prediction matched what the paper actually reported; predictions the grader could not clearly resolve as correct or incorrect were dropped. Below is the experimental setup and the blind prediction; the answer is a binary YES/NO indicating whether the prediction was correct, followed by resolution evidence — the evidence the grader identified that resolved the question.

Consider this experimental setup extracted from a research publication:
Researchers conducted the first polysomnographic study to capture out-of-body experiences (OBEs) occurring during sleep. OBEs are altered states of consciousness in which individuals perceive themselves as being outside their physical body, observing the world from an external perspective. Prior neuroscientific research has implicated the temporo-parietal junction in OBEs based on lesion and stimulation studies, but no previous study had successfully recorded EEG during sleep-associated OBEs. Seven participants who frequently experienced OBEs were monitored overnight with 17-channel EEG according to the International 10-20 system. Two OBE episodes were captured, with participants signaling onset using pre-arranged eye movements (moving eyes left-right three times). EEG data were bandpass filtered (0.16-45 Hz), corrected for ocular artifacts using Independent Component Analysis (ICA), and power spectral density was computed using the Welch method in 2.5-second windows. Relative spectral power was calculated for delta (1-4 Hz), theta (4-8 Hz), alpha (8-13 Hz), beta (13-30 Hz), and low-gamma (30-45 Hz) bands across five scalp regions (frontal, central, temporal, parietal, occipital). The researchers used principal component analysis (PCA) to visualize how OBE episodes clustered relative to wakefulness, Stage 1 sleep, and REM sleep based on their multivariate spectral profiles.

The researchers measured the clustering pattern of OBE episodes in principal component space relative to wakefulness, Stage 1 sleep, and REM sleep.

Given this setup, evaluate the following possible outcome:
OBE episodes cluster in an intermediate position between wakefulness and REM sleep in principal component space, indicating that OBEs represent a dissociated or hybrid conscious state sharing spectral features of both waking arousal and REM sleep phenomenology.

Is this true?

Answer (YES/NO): NO